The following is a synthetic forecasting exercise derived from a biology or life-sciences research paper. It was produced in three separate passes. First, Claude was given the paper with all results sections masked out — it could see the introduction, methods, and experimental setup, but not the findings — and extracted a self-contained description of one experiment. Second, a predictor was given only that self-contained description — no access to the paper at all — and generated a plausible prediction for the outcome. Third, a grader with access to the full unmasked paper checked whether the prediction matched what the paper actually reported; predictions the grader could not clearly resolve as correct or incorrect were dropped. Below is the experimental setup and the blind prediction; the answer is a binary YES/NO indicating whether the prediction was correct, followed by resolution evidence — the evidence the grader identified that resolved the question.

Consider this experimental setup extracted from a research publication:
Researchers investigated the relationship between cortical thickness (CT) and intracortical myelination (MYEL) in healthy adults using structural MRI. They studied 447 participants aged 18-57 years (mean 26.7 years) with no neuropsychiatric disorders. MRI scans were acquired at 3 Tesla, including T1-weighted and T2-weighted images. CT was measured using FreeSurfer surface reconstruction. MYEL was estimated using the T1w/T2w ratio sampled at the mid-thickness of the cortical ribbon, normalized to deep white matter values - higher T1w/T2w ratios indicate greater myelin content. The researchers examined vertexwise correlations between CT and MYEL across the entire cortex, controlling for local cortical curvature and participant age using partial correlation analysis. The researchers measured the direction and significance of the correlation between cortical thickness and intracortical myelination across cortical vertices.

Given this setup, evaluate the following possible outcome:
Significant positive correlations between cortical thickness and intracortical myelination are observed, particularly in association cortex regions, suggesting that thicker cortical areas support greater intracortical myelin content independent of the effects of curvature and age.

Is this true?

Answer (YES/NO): NO